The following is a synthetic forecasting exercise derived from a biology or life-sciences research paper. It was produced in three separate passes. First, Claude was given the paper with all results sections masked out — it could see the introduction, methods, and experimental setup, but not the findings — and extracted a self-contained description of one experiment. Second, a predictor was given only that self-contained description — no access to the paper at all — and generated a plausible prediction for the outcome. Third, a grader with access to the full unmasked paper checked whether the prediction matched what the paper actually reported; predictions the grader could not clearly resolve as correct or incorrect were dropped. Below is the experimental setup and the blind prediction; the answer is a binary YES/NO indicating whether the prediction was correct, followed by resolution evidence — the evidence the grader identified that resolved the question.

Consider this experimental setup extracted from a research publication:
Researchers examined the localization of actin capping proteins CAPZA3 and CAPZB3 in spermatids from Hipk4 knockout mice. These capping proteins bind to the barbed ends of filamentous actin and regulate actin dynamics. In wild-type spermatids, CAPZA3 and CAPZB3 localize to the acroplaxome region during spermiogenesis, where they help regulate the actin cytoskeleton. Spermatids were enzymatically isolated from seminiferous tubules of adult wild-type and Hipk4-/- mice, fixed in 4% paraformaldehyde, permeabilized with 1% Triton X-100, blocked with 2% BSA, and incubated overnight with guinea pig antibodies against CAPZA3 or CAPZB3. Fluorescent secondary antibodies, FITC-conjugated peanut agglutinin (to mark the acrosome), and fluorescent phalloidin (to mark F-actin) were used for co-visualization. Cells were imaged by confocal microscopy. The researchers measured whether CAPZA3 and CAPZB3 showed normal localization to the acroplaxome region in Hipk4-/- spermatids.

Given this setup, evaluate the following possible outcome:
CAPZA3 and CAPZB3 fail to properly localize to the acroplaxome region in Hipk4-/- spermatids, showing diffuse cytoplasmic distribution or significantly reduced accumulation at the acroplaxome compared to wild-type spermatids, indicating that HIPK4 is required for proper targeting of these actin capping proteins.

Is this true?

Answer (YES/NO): NO